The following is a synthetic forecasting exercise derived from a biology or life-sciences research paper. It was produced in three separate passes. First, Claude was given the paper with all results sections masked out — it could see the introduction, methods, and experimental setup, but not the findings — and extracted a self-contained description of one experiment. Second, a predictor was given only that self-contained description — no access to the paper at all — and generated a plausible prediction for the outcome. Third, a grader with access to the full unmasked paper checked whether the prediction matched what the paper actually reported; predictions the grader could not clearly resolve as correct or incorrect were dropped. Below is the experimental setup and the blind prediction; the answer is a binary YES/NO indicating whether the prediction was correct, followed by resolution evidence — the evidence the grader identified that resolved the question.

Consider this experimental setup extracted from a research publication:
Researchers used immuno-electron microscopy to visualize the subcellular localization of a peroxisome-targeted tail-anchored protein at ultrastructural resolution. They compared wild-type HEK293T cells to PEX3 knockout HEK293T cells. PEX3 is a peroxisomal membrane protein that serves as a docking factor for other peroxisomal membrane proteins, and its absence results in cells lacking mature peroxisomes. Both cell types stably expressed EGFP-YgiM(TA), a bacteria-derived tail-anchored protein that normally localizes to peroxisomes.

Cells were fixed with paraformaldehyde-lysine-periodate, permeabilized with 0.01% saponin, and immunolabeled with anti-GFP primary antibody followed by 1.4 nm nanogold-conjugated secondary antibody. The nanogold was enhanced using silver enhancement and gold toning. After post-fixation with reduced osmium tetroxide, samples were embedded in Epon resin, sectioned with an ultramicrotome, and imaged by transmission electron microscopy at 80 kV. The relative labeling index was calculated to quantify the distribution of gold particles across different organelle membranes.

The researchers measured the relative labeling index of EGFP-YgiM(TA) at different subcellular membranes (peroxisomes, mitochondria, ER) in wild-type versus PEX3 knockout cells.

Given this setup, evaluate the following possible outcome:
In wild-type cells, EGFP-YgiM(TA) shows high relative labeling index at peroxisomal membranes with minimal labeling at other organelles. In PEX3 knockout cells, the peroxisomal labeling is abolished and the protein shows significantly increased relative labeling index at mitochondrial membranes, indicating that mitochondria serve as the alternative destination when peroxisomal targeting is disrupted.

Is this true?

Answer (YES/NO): YES